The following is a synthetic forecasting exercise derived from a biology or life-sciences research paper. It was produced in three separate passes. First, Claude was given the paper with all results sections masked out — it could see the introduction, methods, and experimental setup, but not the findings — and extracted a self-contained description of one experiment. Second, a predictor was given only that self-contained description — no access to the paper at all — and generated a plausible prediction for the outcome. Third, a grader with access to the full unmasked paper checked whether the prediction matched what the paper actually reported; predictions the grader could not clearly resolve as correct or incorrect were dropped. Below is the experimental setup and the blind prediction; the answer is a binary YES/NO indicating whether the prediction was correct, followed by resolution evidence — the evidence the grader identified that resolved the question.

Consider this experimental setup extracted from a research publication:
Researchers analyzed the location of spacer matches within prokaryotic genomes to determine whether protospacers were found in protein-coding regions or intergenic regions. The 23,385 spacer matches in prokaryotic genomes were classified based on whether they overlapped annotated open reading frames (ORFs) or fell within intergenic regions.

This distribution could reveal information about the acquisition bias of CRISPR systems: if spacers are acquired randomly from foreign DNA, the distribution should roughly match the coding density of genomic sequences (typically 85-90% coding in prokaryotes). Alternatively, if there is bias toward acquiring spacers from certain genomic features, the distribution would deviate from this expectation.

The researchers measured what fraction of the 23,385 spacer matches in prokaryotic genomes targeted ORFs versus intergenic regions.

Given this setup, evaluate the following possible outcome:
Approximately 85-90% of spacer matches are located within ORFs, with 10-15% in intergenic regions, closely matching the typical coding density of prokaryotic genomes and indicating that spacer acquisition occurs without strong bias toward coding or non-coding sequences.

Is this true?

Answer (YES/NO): NO